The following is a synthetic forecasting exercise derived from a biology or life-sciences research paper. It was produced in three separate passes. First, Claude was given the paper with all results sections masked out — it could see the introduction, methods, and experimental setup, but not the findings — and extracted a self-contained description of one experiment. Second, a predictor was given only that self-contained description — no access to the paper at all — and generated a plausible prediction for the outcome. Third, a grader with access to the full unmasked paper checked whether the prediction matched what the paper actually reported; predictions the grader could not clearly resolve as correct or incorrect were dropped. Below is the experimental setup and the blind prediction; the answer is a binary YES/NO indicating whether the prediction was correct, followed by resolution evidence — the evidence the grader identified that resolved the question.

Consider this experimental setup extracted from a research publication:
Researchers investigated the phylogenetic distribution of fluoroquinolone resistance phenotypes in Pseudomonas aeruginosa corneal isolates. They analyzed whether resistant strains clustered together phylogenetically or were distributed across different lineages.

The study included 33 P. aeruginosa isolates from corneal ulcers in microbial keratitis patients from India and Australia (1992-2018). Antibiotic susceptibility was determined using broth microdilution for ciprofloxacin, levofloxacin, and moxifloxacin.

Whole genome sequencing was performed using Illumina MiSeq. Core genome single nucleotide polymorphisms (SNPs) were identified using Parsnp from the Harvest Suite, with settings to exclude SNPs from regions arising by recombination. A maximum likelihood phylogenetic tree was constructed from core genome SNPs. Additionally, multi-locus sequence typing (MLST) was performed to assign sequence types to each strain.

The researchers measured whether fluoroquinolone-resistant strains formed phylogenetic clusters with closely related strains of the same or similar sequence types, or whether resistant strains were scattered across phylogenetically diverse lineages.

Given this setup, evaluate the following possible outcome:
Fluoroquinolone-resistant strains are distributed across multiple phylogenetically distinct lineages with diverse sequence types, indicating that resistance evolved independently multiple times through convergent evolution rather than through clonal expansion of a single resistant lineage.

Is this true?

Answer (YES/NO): NO